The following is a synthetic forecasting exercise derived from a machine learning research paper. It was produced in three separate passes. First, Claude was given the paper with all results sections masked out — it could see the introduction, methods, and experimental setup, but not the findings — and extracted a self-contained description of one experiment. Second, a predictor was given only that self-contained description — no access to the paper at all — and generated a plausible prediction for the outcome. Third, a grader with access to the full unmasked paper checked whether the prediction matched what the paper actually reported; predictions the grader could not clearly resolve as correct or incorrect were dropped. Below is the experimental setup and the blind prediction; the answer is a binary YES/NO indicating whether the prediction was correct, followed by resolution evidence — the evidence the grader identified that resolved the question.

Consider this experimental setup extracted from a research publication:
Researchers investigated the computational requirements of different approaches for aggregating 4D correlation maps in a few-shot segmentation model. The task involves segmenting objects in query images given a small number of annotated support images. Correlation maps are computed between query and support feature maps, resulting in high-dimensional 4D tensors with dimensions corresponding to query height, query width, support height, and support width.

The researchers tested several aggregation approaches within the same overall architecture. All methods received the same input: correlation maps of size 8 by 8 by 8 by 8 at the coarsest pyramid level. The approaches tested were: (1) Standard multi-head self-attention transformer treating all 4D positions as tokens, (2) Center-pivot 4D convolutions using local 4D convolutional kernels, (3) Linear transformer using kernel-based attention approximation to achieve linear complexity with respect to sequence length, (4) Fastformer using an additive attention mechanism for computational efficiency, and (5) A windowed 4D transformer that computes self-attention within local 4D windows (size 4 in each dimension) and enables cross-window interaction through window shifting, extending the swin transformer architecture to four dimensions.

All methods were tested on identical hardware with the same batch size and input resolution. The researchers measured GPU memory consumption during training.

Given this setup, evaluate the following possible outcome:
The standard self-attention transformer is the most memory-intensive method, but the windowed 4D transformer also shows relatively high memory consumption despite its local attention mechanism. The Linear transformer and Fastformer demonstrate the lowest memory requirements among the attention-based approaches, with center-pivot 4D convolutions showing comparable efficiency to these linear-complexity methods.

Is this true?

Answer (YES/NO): NO